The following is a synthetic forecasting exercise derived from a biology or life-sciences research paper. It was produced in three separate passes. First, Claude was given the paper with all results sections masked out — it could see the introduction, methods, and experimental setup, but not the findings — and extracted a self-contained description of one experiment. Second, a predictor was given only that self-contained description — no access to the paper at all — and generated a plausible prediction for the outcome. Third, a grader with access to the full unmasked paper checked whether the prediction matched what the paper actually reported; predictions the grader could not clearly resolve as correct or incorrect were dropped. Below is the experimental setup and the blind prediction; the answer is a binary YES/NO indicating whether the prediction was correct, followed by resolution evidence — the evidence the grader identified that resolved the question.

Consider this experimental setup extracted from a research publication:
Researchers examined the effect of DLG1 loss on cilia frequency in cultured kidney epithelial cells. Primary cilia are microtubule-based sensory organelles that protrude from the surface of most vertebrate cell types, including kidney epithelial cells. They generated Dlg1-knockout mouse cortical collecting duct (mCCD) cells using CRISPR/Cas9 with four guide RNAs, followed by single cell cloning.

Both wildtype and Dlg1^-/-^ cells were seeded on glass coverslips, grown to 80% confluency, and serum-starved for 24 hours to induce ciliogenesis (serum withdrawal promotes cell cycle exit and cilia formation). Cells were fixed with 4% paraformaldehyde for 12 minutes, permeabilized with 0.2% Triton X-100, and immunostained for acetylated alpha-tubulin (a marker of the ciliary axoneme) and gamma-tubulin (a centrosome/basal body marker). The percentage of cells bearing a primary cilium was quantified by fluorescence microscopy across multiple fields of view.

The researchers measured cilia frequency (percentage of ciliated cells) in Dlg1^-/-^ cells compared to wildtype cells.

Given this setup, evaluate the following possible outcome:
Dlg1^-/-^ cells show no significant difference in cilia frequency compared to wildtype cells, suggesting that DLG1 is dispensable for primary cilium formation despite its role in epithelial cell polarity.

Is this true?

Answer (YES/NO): YES